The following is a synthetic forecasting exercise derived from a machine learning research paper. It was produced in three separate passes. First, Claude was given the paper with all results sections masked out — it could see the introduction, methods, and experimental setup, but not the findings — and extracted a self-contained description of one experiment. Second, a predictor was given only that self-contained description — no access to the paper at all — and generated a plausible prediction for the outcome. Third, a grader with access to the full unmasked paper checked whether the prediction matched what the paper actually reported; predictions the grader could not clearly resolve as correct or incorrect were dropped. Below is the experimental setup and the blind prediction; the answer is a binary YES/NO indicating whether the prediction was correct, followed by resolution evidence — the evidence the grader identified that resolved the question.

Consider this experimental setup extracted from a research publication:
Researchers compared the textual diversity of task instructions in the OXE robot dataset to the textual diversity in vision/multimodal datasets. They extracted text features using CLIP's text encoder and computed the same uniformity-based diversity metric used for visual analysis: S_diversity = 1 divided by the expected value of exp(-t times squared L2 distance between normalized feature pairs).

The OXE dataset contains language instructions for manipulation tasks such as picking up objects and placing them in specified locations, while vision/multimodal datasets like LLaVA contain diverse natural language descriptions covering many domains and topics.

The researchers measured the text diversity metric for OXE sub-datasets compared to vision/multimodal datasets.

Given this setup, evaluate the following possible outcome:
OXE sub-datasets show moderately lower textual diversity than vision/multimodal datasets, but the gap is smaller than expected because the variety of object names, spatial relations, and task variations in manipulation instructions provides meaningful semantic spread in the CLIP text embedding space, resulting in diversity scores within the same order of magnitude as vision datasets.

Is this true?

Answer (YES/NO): NO